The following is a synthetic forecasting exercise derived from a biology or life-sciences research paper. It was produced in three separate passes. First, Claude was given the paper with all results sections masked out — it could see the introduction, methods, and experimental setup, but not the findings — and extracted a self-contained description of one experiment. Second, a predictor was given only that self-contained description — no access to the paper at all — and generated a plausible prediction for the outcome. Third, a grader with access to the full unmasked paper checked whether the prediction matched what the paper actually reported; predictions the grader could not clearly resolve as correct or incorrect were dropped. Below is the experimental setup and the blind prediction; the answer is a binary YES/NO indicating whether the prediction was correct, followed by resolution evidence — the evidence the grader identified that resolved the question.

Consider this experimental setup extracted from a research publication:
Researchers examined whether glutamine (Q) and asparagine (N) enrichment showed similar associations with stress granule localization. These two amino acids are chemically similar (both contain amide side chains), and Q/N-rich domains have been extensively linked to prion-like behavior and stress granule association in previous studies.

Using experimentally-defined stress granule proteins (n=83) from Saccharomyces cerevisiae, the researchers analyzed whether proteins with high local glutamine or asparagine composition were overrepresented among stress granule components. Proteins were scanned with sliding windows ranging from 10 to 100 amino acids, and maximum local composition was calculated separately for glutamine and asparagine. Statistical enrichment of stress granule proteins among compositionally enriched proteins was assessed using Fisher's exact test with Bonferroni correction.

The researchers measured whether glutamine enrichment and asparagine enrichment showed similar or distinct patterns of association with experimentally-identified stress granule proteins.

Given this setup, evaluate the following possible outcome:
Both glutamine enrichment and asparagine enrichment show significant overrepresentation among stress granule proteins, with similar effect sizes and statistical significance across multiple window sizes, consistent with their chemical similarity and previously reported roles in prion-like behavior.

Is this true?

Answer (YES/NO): YES